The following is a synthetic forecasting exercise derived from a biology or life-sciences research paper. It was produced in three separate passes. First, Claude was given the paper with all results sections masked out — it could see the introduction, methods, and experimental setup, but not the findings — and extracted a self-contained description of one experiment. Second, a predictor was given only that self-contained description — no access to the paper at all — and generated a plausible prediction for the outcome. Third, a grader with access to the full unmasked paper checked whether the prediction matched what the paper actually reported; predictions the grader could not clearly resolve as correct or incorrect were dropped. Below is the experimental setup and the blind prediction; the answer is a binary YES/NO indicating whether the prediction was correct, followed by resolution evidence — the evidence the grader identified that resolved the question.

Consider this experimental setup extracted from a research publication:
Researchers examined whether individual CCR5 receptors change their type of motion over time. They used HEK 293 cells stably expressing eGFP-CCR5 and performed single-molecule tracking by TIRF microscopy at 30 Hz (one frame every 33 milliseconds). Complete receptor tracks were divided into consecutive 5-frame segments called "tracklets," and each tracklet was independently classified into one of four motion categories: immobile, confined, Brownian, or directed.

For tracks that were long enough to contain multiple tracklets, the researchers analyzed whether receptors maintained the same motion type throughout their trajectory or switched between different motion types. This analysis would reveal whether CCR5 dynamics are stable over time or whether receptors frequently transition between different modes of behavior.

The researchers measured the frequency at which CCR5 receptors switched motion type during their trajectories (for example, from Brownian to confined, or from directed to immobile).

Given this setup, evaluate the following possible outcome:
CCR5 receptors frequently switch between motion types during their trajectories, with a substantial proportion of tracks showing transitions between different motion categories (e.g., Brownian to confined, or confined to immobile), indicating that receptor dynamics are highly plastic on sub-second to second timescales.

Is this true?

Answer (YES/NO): YES